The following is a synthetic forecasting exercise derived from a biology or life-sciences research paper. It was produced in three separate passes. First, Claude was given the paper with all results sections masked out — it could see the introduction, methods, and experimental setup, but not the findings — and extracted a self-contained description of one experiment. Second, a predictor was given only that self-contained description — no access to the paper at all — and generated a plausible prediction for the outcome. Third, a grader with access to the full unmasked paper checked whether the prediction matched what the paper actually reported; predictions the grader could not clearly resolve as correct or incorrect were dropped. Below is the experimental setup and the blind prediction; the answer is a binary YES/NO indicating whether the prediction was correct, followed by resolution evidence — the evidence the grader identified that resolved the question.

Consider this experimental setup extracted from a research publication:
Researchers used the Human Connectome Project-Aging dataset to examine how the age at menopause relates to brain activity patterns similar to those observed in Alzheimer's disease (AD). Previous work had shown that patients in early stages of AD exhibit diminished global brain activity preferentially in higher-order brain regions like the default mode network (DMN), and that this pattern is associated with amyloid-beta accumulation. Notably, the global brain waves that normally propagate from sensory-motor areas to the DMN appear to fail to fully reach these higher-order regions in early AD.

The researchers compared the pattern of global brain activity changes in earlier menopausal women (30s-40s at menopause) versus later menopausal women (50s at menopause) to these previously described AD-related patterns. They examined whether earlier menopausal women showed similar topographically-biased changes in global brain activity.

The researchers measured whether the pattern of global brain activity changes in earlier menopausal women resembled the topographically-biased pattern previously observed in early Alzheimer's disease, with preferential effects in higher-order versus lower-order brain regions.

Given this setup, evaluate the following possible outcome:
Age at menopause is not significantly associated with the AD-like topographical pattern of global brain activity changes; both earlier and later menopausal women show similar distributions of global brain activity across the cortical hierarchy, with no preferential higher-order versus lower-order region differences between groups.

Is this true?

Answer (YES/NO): NO